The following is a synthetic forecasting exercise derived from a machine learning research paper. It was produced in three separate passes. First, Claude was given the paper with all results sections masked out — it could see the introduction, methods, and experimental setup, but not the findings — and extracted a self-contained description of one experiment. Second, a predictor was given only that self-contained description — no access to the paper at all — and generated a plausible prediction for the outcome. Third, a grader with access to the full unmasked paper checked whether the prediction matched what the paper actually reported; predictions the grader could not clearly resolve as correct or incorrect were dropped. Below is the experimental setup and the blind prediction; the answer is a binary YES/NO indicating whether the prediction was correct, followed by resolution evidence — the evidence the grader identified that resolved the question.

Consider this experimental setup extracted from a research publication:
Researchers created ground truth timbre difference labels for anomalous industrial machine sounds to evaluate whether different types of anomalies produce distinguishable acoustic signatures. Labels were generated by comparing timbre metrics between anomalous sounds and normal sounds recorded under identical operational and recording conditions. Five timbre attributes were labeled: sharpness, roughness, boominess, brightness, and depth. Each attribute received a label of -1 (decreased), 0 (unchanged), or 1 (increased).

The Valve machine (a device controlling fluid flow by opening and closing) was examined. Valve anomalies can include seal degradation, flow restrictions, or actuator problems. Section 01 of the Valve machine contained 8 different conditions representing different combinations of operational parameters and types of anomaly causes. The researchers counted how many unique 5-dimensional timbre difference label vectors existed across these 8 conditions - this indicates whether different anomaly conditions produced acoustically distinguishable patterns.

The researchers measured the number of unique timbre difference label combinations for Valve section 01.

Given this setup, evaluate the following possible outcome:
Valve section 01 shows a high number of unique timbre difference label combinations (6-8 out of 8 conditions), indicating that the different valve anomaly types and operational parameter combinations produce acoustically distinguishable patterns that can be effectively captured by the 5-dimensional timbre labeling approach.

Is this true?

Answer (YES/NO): YES